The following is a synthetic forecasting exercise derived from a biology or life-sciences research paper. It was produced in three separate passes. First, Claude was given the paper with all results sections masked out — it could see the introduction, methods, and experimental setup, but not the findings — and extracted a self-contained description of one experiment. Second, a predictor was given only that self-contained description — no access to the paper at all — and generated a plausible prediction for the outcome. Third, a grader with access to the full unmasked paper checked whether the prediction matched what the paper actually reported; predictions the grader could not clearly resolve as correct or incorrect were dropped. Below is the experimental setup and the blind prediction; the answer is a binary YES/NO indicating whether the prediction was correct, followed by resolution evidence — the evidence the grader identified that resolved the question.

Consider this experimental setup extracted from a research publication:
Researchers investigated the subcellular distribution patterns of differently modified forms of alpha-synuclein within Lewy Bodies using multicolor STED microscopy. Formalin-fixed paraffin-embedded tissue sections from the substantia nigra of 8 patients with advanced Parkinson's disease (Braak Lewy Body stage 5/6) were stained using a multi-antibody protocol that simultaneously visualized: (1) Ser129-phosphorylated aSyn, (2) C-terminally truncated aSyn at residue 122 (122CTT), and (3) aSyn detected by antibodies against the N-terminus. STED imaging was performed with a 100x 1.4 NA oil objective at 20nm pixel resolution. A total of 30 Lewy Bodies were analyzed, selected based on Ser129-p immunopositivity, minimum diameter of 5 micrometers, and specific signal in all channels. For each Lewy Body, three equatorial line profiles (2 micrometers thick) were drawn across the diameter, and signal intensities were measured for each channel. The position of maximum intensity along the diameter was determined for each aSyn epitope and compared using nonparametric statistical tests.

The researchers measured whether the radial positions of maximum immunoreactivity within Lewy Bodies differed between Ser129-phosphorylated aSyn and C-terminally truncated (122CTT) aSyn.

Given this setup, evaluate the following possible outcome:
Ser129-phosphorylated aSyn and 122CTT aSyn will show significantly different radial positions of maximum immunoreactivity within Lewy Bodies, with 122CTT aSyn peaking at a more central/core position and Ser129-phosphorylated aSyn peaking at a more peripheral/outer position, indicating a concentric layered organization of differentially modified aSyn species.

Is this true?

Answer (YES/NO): YES